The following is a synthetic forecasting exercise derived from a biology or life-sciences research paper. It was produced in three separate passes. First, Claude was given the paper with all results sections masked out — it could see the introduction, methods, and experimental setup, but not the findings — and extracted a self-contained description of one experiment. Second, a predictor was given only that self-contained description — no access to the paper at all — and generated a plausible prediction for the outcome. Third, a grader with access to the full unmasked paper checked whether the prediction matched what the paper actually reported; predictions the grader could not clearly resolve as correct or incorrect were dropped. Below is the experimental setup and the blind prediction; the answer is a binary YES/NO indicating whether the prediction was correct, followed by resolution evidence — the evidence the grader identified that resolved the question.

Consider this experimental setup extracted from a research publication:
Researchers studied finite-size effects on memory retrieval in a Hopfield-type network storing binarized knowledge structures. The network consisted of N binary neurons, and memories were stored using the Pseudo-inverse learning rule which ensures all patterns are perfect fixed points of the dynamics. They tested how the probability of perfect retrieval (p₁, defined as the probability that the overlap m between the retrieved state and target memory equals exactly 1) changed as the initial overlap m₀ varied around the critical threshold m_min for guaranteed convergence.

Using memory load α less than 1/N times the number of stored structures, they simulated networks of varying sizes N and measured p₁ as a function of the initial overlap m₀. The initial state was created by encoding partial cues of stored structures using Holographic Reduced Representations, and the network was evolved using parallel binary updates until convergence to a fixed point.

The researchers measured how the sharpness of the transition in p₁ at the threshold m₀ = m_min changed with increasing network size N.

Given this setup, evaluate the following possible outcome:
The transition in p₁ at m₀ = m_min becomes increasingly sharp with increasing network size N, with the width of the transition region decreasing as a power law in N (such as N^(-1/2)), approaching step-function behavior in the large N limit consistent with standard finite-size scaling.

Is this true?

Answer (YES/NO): NO